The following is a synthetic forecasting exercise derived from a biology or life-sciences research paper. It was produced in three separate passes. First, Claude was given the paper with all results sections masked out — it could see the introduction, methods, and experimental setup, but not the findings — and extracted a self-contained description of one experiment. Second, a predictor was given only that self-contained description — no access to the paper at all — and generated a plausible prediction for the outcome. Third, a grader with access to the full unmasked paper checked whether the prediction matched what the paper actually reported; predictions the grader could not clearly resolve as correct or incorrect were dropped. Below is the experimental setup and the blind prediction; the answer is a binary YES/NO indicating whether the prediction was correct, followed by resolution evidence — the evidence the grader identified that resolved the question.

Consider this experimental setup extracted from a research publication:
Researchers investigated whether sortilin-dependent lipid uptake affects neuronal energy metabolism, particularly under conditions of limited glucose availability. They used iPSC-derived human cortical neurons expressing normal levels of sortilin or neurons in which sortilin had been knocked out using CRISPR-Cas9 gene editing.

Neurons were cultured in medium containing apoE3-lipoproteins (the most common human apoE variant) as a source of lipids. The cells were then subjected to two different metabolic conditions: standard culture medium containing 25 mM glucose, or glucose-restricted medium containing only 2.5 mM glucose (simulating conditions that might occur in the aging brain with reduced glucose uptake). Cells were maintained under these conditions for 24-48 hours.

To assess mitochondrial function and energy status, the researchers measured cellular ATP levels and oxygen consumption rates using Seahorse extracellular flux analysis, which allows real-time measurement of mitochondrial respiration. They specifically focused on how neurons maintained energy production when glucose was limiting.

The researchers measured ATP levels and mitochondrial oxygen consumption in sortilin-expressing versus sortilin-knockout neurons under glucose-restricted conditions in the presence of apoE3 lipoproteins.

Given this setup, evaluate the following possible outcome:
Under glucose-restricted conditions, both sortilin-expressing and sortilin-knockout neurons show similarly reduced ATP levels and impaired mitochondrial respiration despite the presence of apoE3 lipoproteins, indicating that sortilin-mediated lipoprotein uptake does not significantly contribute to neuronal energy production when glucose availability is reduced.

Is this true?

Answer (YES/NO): NO